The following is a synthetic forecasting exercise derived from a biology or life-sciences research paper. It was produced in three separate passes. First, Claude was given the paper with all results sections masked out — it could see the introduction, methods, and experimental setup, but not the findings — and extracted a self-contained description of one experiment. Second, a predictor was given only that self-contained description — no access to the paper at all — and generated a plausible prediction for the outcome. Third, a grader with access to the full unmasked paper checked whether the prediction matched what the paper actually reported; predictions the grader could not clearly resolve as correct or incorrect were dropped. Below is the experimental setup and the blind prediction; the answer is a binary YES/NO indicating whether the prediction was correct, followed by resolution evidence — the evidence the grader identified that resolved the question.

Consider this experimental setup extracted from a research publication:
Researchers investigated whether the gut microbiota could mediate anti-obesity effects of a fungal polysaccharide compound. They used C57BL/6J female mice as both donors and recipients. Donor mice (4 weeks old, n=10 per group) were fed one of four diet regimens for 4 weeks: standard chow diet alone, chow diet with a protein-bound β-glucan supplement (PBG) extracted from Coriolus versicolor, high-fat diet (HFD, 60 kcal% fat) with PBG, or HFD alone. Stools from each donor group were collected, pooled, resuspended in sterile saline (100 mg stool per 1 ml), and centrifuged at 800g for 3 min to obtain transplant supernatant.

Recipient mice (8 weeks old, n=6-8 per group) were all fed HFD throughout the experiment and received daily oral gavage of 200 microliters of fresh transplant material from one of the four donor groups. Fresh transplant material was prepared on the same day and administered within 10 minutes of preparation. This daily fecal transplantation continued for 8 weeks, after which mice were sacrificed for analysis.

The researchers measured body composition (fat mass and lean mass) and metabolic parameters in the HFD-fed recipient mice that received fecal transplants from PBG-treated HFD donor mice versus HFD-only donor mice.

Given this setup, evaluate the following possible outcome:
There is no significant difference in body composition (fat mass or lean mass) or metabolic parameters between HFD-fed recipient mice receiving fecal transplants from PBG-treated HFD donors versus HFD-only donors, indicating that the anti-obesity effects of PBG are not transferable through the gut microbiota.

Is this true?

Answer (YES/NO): NO